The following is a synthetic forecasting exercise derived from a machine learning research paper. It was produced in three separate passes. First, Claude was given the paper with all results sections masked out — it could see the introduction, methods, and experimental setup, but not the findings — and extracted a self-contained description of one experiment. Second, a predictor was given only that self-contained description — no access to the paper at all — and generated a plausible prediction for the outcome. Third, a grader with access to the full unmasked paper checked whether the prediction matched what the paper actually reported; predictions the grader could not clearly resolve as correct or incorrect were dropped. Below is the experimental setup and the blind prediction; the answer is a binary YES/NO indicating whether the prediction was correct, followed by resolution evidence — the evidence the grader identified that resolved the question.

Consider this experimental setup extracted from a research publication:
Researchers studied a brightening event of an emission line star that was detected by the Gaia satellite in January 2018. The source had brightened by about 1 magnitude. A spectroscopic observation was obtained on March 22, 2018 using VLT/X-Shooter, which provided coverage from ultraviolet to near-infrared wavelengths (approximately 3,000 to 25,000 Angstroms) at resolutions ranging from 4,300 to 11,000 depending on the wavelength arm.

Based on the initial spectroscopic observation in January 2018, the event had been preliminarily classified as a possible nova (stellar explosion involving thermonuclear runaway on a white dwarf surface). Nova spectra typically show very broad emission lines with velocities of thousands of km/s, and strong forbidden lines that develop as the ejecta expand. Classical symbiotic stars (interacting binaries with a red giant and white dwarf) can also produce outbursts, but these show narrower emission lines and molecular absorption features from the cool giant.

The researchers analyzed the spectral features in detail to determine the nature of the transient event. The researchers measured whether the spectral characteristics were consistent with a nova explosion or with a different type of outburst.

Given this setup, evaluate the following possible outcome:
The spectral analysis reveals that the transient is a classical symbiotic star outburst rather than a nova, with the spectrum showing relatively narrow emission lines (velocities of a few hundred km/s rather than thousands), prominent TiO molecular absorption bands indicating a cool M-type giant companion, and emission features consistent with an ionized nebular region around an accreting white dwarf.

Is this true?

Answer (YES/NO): YES